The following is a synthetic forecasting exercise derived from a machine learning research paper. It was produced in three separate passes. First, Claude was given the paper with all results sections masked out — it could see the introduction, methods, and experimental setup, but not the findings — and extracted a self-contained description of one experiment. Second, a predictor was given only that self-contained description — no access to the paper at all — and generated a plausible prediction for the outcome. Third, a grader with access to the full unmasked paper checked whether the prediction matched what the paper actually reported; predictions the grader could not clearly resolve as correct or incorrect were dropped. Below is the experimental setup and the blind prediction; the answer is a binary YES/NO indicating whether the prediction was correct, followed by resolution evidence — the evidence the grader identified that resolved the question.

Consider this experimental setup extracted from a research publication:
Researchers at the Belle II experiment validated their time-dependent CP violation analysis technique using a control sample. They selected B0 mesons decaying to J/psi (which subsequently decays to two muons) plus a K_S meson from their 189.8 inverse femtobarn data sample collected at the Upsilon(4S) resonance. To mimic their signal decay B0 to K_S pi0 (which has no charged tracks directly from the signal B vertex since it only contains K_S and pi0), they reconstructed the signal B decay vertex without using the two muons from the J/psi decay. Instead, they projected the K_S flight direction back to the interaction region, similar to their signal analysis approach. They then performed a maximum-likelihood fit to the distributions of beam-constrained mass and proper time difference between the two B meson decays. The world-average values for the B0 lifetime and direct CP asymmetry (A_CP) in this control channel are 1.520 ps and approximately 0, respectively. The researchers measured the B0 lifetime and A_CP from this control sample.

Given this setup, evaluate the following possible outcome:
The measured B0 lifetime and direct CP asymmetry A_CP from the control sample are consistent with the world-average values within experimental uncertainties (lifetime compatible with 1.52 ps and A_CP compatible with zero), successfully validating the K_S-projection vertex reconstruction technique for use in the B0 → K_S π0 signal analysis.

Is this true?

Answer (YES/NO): YES